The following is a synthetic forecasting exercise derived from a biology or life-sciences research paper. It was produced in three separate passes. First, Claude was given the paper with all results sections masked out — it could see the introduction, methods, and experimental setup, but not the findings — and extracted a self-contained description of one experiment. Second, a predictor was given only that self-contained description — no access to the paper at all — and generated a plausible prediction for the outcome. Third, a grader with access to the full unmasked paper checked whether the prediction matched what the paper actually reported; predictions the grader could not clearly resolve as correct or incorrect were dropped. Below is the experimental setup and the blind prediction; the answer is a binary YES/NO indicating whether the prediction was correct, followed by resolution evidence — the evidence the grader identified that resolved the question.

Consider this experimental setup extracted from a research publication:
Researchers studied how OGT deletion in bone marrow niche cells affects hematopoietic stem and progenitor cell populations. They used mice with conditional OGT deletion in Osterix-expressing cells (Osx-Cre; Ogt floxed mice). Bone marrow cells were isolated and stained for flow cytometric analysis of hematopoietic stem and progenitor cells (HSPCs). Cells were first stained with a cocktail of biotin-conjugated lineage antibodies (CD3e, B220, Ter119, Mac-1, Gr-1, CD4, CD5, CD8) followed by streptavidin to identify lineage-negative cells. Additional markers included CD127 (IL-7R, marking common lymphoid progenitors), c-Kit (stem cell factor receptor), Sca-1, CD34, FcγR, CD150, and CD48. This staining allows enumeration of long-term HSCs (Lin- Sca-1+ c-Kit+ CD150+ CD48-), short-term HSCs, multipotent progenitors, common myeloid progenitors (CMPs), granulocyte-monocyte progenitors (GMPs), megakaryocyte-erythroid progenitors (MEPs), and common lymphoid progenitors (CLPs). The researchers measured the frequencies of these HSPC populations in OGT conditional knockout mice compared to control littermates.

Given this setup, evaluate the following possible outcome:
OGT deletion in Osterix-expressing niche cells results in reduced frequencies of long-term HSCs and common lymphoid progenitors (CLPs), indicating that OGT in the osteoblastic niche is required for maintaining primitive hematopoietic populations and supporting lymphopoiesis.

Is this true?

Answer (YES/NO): NO